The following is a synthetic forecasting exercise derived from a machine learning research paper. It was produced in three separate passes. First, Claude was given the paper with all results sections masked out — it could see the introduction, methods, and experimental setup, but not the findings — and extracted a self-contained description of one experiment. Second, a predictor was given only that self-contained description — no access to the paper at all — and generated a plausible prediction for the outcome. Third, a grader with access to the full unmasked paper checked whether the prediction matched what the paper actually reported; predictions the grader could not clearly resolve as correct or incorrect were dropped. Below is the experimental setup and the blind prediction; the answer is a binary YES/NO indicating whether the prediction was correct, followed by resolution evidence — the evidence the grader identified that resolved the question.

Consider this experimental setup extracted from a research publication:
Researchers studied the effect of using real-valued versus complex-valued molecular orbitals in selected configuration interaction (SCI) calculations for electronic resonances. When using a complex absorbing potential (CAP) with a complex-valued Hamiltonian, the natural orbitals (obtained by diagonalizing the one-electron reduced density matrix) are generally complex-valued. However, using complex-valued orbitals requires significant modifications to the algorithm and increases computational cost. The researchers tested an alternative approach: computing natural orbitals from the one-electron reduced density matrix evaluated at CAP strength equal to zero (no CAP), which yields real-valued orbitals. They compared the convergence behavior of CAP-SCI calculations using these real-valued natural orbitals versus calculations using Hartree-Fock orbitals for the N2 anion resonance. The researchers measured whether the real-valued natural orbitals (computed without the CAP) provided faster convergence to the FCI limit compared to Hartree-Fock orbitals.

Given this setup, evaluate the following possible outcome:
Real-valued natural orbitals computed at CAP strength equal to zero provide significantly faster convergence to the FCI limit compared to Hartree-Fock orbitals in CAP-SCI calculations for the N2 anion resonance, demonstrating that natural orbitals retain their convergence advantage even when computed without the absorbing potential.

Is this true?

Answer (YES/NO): YES